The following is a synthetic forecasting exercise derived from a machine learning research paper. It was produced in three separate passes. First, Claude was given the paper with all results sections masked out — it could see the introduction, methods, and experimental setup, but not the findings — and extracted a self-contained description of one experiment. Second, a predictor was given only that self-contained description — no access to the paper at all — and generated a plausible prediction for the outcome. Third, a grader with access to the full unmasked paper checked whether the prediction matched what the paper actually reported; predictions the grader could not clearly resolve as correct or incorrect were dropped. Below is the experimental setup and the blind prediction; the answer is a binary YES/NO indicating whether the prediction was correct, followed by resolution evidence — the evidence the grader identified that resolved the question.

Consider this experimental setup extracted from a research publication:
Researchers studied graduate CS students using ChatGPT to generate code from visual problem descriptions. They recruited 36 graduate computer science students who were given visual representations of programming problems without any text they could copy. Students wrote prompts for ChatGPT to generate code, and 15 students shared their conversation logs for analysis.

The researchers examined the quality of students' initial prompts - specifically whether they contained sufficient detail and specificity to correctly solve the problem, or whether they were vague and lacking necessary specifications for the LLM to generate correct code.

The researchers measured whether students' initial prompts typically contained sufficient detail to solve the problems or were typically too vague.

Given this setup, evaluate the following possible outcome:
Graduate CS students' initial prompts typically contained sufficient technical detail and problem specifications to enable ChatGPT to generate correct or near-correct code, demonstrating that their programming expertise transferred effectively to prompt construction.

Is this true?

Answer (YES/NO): NO